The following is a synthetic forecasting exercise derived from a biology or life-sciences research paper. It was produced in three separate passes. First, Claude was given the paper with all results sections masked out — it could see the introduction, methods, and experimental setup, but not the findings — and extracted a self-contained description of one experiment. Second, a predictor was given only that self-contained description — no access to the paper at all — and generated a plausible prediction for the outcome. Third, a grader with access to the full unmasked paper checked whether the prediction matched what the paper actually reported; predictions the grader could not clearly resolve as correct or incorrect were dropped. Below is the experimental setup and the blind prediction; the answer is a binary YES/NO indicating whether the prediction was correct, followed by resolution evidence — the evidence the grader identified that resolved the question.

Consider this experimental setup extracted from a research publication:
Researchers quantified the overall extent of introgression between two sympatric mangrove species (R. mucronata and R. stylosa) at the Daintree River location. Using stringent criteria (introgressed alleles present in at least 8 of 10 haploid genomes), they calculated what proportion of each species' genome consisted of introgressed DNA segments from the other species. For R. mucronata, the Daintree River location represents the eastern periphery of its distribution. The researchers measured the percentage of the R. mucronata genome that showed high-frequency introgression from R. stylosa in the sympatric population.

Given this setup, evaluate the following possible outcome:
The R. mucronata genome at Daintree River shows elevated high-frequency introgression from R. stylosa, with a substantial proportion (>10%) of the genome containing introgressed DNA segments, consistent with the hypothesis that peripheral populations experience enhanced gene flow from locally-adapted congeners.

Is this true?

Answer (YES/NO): YES